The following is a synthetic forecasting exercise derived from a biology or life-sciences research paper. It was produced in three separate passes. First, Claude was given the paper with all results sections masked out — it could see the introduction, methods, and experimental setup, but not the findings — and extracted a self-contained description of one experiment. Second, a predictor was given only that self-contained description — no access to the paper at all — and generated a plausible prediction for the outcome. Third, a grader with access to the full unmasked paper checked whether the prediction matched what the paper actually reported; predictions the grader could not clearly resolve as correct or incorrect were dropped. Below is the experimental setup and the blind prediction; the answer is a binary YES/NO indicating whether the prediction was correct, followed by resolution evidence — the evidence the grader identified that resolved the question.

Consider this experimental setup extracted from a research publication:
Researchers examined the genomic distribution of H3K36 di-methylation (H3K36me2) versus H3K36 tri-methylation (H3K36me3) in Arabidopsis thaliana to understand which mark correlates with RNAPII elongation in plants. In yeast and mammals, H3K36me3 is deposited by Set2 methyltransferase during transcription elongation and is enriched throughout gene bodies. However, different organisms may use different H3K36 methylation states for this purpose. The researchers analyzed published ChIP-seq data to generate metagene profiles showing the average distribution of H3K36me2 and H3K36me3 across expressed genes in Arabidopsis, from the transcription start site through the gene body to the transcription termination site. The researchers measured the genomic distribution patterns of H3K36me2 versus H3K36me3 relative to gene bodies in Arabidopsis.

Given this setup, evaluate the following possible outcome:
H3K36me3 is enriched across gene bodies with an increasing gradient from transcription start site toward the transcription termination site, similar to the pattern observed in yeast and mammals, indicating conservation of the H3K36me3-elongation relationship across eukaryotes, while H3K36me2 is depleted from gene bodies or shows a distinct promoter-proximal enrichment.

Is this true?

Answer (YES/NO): NO